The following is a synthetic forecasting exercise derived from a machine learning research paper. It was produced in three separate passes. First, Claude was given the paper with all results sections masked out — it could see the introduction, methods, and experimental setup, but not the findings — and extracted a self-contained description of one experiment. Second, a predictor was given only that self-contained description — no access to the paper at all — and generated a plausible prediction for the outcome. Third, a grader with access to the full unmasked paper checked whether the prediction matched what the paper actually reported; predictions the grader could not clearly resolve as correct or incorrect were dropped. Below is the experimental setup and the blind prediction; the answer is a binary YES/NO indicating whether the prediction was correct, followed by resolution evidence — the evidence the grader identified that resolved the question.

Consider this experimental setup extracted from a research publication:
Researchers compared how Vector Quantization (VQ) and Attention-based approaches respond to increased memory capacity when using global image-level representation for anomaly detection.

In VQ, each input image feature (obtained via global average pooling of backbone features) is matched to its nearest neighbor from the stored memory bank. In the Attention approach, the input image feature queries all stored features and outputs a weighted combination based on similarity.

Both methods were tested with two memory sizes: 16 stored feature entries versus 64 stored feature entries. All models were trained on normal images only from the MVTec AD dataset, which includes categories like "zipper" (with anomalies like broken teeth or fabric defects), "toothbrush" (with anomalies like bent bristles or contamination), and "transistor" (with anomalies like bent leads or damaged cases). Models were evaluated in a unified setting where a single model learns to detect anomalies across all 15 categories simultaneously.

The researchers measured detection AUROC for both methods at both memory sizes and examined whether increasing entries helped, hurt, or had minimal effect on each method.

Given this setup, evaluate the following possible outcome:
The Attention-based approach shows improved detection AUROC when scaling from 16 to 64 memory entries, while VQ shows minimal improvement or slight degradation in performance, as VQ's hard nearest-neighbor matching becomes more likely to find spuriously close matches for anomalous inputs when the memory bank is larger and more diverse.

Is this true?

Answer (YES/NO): YES